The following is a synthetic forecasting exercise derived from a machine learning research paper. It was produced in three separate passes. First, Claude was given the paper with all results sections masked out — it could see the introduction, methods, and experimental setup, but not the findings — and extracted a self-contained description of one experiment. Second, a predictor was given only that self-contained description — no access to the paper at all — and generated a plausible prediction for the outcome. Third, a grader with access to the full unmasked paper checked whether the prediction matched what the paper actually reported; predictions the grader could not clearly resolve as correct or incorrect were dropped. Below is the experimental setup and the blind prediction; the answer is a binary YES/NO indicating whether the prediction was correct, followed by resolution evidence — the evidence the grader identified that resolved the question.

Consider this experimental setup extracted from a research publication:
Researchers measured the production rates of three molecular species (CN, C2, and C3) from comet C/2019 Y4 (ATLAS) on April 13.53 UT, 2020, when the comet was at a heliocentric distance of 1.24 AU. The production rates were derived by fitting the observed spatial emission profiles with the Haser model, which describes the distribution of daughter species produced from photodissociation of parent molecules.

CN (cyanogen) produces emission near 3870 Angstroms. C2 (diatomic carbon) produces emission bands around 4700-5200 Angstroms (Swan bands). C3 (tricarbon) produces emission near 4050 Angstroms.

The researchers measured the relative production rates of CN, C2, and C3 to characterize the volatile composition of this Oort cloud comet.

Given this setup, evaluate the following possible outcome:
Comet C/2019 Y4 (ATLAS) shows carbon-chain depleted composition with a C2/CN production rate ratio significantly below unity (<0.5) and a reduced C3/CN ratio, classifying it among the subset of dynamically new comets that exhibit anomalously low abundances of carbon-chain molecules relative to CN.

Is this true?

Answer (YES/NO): NO